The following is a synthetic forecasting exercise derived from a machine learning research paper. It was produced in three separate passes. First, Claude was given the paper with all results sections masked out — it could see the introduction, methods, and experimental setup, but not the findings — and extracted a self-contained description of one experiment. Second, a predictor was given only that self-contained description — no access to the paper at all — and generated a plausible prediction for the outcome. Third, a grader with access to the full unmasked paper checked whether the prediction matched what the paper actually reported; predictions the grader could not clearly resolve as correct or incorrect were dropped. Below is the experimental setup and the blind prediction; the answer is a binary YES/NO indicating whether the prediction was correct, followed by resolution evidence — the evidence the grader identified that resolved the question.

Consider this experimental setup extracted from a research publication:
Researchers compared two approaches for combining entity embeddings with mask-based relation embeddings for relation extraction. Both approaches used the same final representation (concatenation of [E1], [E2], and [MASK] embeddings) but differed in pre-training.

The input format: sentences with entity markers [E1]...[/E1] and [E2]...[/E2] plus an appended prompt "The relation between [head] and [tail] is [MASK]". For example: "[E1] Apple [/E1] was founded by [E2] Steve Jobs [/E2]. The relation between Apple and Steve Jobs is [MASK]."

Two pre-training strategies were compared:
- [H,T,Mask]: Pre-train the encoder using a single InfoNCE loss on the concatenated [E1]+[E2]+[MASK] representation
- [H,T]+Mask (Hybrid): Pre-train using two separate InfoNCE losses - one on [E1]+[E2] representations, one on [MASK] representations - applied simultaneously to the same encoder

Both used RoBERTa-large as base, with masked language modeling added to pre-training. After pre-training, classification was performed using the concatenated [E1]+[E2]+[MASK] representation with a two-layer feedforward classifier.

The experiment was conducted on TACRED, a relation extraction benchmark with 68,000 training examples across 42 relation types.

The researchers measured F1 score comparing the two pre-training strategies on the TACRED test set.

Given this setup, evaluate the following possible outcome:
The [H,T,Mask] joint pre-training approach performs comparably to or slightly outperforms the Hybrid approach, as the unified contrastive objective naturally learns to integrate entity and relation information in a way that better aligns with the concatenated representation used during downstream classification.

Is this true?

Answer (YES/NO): NO